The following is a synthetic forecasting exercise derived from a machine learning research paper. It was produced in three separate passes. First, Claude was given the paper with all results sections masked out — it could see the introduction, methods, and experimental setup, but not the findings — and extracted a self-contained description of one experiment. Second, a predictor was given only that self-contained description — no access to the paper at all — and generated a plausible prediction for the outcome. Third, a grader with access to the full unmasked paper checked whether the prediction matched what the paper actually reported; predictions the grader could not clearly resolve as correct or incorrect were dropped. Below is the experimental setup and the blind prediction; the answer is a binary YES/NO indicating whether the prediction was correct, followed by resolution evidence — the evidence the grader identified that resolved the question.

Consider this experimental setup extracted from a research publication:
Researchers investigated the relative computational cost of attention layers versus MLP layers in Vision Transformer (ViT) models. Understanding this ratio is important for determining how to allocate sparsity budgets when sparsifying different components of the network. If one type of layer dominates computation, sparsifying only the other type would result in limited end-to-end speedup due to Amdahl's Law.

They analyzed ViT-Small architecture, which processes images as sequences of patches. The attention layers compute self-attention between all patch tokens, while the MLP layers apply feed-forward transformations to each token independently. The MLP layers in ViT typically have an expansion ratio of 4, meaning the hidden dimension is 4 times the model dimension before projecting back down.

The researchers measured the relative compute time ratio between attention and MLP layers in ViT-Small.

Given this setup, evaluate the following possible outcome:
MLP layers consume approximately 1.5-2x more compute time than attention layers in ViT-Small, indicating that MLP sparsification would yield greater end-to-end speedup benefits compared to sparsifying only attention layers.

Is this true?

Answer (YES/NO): YES